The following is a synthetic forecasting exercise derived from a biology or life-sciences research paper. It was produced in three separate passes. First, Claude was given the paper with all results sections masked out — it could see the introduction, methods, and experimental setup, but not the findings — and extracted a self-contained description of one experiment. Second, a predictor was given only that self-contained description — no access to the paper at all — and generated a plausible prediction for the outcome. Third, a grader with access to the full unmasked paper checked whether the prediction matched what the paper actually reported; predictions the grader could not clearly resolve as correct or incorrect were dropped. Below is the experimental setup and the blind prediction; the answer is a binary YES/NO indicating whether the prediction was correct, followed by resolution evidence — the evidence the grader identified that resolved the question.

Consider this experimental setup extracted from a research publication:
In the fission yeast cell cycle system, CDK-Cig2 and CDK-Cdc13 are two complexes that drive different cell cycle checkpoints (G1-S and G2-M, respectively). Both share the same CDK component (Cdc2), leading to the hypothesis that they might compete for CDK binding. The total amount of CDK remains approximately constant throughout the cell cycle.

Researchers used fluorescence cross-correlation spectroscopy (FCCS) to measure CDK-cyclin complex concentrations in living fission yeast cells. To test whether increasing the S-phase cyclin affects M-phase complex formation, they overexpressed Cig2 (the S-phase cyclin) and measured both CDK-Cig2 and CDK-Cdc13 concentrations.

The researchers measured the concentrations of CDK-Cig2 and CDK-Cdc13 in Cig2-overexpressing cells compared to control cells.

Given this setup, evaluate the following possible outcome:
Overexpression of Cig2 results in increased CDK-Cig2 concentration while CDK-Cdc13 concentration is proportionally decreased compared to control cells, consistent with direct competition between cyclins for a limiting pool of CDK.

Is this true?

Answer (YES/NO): NO